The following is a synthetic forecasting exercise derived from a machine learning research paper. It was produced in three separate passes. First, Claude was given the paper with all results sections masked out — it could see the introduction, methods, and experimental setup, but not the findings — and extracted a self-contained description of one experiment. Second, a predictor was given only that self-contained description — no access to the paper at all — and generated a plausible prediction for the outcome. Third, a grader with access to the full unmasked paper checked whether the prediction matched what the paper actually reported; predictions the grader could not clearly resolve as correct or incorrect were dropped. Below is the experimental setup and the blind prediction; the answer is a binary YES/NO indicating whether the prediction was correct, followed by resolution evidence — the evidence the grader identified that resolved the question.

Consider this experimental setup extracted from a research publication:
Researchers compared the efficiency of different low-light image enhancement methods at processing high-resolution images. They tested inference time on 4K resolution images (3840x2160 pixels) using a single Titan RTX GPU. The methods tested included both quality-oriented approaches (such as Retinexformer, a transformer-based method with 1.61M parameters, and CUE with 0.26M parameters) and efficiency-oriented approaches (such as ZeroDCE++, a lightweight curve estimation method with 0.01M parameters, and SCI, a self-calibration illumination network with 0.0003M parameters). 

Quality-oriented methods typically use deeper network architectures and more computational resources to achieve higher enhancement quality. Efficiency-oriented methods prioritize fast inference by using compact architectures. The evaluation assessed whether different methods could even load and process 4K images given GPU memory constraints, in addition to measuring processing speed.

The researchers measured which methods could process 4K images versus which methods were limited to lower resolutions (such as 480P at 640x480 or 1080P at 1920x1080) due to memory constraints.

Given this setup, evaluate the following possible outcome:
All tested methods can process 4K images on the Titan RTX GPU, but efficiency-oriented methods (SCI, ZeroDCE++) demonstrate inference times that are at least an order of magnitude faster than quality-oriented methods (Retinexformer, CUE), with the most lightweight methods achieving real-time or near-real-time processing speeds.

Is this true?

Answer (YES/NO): NO